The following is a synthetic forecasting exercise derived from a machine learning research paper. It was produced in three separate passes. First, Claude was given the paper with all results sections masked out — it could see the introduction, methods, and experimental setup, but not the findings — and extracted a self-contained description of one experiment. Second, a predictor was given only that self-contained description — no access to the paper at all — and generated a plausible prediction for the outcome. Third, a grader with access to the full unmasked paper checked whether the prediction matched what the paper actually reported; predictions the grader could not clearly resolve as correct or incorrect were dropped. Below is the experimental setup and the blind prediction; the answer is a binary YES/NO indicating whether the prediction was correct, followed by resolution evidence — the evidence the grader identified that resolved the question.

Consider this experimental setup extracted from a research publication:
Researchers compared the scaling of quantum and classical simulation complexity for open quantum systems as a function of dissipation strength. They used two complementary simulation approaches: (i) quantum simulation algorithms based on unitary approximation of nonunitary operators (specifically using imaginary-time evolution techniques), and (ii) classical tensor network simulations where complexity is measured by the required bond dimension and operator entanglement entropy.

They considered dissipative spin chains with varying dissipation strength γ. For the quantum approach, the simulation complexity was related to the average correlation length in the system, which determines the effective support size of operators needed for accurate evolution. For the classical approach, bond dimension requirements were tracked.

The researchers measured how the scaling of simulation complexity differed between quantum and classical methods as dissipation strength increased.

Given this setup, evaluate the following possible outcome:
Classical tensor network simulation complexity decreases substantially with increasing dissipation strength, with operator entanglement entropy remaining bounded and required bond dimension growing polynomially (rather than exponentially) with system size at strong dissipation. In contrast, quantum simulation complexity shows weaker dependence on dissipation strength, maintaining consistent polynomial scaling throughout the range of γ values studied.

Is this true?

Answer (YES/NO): NO